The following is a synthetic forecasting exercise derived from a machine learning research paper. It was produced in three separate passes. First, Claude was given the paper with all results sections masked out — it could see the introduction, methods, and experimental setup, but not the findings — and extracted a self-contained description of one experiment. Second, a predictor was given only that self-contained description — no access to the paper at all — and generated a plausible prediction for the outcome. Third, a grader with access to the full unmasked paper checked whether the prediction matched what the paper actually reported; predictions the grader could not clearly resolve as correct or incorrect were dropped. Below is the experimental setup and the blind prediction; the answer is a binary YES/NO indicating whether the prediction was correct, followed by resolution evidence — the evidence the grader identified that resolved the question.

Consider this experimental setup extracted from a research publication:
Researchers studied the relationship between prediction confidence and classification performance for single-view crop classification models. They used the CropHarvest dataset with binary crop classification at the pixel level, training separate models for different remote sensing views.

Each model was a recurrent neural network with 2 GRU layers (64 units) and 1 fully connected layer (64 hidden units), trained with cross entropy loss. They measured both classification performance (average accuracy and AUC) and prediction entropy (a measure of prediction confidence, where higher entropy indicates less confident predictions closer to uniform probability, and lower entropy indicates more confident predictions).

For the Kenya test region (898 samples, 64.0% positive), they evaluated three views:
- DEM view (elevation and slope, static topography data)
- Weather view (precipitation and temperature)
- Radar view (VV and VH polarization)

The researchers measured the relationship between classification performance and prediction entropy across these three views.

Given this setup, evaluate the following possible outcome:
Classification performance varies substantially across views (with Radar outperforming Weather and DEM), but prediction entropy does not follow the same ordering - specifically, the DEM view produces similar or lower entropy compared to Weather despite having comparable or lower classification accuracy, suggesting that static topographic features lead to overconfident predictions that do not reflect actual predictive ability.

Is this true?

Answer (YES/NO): NO